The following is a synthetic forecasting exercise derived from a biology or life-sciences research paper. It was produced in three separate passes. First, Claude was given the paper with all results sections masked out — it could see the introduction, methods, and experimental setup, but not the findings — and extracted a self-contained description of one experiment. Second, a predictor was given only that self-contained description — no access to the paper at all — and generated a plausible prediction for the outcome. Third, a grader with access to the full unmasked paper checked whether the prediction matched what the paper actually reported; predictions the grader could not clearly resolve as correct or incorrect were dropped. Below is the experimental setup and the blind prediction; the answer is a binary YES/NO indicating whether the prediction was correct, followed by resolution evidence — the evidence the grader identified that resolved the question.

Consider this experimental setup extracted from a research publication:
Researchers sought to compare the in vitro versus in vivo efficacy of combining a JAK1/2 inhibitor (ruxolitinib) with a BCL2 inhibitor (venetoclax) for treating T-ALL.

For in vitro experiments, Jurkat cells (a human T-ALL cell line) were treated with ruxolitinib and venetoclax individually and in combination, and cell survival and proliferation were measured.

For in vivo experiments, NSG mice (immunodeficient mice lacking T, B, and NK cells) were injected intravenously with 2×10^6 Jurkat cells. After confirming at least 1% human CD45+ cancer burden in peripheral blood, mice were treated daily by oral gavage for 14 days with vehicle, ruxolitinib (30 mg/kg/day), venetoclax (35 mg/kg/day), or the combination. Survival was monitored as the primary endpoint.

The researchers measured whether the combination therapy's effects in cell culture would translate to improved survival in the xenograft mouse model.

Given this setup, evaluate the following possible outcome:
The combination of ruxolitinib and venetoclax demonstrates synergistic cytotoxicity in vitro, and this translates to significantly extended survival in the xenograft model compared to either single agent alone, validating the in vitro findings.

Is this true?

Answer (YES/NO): NO